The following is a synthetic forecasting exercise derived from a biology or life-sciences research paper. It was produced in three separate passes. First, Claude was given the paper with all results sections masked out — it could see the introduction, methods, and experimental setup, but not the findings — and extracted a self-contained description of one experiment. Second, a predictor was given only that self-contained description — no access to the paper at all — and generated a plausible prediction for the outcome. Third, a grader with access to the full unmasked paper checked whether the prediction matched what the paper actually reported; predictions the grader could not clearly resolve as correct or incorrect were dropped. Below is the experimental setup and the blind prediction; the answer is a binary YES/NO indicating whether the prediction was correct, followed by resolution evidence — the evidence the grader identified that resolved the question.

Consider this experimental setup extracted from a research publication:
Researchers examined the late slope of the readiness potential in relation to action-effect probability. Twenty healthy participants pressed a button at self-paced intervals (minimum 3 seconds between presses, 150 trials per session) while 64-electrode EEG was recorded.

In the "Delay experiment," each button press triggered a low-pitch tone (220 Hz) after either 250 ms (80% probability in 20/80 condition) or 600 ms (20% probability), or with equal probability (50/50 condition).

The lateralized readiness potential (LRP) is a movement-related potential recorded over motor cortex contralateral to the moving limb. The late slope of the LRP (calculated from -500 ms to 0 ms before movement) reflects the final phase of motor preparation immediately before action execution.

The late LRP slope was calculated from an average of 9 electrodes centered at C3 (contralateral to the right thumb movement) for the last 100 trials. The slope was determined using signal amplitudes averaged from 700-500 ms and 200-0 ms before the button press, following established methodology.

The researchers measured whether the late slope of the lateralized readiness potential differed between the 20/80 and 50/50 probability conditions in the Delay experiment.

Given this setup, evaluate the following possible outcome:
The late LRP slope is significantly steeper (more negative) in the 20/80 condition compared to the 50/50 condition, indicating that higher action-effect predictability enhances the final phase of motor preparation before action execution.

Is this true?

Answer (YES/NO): NO